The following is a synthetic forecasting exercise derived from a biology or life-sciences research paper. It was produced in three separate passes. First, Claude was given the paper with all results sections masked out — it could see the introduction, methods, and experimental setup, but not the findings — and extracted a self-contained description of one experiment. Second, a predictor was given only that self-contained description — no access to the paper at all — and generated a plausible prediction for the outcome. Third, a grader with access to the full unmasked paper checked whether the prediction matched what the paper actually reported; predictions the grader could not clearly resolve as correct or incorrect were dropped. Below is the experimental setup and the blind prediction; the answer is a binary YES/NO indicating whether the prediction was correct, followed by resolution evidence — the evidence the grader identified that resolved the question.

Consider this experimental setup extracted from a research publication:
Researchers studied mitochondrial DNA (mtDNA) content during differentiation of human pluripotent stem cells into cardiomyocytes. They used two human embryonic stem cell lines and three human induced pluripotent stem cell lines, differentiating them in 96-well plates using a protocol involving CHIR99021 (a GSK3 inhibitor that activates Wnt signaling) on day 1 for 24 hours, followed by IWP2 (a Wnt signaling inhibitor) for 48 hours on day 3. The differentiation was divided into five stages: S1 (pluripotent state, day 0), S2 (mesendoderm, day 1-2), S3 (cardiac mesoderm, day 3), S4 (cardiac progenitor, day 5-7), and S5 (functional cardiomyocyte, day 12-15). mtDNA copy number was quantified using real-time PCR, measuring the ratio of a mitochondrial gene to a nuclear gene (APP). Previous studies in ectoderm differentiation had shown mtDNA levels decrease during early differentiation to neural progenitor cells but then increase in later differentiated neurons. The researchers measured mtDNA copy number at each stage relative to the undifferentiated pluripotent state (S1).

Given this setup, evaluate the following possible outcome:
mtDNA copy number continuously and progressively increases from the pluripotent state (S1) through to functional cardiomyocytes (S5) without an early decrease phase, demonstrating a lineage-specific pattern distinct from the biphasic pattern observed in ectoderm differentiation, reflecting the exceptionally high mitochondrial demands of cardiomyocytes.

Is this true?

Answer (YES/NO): NO